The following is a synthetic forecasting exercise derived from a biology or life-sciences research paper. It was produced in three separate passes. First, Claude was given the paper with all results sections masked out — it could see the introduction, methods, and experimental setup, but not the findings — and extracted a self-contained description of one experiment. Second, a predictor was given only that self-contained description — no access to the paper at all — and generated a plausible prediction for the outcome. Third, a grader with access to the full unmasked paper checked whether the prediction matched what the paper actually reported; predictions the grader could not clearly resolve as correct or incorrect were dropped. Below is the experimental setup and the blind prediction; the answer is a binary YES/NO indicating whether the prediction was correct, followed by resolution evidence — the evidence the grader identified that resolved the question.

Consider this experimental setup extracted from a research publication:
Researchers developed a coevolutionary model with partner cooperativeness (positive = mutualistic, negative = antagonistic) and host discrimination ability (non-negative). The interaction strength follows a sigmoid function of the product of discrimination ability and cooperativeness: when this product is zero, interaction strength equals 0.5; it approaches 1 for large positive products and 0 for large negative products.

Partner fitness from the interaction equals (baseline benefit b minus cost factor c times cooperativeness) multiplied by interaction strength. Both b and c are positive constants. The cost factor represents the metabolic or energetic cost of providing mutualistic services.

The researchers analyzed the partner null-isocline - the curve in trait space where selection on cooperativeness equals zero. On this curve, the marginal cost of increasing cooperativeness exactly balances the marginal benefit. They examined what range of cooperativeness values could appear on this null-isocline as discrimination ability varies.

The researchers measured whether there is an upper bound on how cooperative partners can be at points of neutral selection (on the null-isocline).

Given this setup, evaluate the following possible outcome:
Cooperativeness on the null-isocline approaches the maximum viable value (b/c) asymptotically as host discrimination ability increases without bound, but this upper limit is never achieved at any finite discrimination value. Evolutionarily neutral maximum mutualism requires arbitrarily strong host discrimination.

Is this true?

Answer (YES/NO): NO